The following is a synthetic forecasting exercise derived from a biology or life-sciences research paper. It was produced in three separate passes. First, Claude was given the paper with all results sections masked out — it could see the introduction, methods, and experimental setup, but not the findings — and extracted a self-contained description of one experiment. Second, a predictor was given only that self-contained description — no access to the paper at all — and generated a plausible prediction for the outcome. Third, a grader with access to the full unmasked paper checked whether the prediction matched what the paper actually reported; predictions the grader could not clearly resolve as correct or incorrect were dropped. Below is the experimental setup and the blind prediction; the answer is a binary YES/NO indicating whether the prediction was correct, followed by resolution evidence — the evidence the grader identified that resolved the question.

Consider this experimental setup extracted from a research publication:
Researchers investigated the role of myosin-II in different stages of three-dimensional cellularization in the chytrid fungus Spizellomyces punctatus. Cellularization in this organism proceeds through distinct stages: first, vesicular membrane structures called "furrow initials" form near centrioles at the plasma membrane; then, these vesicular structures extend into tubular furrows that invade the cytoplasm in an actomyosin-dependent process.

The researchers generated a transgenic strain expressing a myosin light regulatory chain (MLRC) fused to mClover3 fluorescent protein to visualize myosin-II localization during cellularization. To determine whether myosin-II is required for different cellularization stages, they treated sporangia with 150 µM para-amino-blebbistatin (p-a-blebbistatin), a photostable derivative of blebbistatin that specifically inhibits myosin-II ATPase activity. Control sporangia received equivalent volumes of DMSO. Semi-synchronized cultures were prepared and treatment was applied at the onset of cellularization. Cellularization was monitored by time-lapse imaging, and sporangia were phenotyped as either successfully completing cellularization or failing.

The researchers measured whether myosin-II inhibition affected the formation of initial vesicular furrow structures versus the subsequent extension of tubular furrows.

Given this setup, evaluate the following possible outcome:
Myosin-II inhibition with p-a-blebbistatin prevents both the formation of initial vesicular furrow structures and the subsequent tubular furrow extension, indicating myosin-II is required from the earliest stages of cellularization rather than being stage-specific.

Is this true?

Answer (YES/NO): NO